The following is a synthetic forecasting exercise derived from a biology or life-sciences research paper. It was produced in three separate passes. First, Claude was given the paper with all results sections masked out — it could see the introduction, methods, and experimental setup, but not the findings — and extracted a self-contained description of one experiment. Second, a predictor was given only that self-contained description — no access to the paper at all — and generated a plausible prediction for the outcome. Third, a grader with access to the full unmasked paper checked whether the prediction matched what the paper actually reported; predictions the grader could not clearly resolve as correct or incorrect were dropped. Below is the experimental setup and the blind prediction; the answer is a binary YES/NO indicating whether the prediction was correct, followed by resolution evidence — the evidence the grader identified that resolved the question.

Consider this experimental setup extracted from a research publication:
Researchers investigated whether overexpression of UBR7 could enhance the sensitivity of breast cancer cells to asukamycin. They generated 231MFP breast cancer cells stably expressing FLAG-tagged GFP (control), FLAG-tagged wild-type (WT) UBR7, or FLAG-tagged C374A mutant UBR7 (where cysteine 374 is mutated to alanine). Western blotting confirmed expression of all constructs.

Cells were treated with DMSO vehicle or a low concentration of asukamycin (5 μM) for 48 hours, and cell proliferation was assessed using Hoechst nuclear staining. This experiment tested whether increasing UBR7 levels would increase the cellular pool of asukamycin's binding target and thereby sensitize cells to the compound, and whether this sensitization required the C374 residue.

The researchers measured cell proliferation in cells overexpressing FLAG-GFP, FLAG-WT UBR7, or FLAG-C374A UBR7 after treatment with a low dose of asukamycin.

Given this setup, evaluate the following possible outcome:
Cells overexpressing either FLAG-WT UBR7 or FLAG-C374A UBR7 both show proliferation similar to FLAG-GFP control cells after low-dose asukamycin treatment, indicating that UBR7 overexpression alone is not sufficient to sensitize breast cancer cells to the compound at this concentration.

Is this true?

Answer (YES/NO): NO